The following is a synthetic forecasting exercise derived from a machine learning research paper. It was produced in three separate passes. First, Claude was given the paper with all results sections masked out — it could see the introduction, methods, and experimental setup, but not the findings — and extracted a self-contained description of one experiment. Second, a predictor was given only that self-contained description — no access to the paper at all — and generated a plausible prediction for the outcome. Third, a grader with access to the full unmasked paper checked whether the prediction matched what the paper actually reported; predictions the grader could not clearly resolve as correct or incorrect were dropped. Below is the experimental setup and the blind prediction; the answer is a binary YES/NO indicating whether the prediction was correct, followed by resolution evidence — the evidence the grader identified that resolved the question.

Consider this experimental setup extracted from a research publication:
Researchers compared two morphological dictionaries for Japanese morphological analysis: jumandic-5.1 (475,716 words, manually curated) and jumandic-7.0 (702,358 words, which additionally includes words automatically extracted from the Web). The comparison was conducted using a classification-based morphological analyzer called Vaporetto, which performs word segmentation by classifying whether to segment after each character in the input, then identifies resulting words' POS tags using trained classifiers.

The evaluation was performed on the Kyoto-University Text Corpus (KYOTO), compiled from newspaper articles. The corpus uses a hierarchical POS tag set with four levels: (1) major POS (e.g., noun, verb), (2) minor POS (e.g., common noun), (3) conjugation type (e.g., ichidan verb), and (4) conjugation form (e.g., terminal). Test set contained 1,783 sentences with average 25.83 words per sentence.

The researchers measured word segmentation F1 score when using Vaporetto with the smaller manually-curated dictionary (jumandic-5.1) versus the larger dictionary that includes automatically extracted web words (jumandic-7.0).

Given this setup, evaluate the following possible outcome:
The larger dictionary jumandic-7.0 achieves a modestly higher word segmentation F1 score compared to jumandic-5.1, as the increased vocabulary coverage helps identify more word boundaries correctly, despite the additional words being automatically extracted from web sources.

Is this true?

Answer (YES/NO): YES